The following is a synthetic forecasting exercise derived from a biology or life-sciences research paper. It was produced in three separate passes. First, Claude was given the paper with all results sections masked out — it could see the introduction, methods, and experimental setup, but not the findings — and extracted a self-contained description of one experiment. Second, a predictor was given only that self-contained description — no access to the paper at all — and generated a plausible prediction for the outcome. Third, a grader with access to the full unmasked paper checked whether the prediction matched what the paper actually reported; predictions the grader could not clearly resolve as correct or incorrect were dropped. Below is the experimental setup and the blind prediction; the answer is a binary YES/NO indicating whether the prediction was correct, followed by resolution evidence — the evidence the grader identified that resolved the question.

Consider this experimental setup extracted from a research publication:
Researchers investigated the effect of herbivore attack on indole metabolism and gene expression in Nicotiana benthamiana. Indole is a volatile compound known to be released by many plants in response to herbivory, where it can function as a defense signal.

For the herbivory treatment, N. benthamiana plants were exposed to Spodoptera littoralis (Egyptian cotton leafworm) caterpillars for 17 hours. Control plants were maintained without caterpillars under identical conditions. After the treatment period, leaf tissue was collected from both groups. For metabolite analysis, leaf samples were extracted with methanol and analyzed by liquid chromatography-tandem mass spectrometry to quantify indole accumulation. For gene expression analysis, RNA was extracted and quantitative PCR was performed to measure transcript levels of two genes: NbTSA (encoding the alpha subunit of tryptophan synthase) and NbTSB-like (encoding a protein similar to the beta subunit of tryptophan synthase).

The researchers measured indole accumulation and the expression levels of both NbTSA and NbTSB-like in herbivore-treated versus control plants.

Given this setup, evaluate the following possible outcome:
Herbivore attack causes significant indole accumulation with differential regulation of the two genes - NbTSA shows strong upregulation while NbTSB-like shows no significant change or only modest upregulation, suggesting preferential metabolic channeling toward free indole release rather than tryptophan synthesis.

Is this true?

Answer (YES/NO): NO